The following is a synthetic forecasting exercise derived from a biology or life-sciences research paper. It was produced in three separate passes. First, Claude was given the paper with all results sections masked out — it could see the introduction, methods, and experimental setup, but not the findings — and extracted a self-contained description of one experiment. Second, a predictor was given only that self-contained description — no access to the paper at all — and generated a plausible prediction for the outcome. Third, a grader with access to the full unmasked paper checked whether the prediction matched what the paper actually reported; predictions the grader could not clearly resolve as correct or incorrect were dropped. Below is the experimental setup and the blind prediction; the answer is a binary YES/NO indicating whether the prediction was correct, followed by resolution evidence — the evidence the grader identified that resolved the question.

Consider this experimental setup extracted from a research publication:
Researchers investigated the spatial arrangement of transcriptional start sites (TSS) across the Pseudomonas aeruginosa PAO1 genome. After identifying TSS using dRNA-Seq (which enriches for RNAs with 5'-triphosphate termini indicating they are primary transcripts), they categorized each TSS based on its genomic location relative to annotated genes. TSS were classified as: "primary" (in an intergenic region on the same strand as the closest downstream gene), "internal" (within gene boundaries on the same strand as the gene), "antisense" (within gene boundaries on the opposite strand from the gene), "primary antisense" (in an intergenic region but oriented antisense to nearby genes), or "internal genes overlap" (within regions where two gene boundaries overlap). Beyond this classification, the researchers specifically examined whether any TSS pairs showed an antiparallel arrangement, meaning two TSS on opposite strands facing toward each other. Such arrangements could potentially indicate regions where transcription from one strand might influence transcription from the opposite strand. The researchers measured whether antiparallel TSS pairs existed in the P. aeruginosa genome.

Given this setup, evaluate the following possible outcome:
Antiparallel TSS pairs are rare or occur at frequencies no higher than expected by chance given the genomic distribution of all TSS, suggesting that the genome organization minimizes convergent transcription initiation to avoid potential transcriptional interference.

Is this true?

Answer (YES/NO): NO